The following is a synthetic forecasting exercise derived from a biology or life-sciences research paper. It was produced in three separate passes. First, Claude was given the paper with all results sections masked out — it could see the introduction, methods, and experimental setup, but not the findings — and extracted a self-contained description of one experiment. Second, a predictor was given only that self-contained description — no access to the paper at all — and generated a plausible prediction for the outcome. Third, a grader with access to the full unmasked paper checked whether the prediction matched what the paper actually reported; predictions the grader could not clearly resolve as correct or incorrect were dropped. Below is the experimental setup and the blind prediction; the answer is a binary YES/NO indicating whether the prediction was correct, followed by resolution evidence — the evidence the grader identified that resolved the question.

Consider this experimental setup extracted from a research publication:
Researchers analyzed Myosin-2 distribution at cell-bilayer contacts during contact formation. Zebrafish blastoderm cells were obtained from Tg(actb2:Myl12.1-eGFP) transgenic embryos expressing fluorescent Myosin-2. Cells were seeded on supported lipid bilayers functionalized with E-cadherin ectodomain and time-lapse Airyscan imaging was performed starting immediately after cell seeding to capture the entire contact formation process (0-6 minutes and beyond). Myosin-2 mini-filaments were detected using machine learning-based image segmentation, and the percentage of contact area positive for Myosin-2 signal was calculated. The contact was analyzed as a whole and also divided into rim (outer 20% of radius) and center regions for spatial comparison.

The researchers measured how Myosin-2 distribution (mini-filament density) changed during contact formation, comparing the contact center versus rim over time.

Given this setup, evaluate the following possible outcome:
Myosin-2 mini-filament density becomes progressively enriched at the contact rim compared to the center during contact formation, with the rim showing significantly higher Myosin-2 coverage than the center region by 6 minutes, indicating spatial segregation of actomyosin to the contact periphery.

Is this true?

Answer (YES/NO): YES